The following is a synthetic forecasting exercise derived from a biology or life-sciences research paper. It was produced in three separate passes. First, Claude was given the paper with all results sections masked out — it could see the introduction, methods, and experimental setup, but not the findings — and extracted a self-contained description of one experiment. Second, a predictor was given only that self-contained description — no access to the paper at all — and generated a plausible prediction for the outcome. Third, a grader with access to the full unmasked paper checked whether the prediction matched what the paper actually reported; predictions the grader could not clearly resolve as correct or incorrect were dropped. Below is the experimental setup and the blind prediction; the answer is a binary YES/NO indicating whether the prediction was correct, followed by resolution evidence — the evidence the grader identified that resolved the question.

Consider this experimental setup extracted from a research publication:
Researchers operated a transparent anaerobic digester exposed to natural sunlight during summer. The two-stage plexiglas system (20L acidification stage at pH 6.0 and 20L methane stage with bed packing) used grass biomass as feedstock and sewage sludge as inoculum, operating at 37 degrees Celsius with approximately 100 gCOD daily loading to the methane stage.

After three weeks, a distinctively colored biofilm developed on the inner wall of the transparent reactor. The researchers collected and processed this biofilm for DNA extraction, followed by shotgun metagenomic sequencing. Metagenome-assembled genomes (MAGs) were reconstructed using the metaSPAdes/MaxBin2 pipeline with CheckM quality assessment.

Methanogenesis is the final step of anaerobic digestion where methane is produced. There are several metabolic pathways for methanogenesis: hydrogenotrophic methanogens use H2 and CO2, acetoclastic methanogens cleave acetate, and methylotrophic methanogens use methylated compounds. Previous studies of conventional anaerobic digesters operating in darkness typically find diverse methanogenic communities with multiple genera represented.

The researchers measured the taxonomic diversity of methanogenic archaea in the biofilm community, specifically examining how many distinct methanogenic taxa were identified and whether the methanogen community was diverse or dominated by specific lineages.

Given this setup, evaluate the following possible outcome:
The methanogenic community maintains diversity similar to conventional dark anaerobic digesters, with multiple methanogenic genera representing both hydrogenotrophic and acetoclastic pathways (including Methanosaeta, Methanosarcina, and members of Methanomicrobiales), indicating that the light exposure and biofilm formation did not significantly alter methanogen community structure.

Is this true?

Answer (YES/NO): NO